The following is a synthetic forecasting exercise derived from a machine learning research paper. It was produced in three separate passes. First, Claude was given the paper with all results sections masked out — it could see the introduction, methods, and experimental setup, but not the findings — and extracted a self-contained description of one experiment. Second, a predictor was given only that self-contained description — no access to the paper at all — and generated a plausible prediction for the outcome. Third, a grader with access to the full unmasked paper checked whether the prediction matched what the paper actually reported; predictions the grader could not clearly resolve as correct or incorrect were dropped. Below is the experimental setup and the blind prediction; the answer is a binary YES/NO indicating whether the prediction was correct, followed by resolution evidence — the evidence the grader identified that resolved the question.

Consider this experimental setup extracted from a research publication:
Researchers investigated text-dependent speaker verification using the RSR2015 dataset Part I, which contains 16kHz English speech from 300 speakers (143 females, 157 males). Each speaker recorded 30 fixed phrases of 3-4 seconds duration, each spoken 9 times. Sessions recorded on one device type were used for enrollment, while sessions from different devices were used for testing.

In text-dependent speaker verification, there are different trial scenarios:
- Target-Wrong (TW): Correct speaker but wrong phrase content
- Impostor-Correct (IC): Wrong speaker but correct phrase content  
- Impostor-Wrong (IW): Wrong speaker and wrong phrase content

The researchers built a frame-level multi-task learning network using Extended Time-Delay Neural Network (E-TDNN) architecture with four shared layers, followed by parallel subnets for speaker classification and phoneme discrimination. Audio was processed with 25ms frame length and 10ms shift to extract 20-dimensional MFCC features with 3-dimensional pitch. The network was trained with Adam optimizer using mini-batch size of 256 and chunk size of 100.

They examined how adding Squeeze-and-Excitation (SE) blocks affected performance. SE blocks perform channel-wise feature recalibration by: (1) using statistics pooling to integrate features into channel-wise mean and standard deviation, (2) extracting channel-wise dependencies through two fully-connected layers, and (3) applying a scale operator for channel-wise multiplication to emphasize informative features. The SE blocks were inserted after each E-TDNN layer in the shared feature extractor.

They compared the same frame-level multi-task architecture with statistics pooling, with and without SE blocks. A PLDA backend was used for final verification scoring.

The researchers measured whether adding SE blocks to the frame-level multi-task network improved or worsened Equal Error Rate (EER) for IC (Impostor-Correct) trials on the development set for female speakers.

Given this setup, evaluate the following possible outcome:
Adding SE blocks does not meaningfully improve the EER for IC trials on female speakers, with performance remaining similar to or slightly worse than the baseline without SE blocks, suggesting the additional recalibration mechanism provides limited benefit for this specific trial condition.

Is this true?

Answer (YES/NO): YES